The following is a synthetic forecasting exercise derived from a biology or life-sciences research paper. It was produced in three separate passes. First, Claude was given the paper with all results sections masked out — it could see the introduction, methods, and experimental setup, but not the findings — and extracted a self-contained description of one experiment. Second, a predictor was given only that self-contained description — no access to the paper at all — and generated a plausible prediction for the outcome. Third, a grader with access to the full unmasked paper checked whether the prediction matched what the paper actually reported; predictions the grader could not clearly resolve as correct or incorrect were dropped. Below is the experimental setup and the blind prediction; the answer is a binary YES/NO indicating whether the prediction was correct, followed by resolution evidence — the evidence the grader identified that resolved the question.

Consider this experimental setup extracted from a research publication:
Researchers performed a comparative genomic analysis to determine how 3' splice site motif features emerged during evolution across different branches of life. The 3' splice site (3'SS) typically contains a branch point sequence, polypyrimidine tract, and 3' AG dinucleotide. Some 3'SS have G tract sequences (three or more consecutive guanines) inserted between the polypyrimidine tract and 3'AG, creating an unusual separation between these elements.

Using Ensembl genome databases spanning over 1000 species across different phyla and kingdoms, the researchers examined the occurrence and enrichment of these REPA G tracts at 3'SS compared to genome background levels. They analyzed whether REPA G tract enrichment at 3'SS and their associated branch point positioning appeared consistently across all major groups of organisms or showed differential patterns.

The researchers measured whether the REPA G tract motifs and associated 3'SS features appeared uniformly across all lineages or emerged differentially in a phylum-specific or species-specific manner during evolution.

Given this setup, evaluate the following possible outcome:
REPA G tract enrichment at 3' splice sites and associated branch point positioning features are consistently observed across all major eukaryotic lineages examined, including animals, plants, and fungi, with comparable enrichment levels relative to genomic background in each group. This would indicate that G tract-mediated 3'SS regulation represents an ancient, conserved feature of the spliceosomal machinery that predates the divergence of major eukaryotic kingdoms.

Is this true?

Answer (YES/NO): NO